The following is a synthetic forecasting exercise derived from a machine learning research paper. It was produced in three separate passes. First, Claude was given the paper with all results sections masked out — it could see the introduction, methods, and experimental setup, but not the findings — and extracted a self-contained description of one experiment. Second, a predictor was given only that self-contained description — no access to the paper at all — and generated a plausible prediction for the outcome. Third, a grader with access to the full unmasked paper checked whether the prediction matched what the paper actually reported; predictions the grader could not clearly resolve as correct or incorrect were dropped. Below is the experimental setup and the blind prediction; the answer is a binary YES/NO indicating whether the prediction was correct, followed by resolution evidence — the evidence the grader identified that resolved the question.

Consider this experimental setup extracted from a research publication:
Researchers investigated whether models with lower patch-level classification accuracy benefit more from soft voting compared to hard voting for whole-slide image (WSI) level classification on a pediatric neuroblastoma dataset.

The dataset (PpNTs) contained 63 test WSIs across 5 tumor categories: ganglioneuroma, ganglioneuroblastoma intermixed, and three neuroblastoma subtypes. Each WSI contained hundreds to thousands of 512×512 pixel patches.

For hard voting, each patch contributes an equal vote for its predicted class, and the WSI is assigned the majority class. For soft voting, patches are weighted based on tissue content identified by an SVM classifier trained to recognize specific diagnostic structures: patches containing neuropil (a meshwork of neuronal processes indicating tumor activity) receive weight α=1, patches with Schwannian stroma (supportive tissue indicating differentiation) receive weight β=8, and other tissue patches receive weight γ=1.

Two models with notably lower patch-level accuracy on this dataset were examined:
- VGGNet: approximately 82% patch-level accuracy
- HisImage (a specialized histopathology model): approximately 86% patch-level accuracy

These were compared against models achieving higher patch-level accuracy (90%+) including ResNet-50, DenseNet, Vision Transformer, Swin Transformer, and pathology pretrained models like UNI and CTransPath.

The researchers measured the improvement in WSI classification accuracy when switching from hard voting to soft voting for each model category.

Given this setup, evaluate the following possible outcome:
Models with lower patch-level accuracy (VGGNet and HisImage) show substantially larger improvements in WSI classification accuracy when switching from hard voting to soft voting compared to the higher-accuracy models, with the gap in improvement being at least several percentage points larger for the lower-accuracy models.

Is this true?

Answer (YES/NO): NO